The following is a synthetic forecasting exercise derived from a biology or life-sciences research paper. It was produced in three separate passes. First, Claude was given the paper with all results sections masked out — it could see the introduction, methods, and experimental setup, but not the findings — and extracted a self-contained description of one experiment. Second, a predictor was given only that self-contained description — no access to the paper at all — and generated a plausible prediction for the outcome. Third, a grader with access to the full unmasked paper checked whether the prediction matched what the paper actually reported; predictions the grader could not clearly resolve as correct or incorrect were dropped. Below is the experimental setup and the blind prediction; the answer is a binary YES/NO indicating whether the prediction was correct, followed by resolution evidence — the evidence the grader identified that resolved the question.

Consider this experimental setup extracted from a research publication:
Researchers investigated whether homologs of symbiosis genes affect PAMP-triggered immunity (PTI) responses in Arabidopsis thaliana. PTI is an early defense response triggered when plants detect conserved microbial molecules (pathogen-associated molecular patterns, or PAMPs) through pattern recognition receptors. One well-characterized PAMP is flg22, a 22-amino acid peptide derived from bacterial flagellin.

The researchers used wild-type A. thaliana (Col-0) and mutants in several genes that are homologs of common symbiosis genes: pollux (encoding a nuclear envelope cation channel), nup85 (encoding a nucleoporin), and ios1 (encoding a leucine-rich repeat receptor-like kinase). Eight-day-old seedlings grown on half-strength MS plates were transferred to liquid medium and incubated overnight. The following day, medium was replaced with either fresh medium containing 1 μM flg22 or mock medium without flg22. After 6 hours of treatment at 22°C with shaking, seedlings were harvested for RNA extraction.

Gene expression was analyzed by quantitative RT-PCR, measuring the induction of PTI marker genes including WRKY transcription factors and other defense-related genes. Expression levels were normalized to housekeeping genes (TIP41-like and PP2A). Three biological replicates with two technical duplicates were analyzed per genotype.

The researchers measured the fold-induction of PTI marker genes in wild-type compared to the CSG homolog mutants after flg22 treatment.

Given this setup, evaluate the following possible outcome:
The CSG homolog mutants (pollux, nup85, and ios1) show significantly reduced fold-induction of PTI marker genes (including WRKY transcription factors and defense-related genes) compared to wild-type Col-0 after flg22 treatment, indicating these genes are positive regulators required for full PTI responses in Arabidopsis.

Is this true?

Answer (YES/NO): NO